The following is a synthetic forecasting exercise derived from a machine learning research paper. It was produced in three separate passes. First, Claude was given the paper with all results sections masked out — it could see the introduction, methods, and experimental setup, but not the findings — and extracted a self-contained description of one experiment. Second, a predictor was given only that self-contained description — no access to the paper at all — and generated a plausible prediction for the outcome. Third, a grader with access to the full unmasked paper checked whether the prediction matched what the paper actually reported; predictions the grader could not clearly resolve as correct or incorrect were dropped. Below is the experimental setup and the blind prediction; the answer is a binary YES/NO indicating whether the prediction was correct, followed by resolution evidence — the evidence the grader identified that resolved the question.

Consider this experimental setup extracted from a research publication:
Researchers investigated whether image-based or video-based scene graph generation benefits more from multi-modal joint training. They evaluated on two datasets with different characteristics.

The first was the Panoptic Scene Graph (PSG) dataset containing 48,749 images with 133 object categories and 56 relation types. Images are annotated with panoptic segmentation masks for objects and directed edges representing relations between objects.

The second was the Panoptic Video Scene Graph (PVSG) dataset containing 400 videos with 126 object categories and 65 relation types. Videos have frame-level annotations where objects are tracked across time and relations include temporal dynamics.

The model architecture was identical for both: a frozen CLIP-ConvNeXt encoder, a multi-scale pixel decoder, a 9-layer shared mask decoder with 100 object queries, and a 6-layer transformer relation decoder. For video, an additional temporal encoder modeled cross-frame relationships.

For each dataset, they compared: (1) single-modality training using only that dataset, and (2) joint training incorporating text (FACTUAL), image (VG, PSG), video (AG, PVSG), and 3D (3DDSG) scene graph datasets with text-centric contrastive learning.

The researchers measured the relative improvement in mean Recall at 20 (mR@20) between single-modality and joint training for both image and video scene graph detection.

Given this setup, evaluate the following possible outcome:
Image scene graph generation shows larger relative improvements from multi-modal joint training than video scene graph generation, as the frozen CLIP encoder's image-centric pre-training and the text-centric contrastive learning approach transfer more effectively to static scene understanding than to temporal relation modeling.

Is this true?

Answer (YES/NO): NO